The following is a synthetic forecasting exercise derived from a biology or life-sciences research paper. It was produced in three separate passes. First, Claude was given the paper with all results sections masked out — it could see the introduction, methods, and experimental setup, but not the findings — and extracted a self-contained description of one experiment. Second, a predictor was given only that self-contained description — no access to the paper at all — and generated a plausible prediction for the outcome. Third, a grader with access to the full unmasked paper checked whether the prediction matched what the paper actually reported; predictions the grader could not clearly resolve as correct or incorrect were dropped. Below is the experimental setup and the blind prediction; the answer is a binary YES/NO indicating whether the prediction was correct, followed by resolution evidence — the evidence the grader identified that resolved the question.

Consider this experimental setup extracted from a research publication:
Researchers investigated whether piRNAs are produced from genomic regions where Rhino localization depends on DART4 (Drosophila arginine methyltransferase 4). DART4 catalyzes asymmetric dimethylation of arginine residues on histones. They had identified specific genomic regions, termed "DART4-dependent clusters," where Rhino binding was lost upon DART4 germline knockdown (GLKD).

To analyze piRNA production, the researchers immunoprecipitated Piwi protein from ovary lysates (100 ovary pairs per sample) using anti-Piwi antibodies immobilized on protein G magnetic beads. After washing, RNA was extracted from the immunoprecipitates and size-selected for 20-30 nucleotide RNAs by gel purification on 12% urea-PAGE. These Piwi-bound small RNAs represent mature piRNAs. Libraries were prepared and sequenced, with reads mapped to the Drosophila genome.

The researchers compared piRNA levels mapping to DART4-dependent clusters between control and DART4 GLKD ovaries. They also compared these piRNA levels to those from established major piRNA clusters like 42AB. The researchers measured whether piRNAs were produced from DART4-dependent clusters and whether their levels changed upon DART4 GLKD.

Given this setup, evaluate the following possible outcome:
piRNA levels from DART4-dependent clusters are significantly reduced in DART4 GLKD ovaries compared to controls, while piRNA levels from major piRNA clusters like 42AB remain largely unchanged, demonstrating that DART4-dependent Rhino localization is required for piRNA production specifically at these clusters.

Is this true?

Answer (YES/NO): YES